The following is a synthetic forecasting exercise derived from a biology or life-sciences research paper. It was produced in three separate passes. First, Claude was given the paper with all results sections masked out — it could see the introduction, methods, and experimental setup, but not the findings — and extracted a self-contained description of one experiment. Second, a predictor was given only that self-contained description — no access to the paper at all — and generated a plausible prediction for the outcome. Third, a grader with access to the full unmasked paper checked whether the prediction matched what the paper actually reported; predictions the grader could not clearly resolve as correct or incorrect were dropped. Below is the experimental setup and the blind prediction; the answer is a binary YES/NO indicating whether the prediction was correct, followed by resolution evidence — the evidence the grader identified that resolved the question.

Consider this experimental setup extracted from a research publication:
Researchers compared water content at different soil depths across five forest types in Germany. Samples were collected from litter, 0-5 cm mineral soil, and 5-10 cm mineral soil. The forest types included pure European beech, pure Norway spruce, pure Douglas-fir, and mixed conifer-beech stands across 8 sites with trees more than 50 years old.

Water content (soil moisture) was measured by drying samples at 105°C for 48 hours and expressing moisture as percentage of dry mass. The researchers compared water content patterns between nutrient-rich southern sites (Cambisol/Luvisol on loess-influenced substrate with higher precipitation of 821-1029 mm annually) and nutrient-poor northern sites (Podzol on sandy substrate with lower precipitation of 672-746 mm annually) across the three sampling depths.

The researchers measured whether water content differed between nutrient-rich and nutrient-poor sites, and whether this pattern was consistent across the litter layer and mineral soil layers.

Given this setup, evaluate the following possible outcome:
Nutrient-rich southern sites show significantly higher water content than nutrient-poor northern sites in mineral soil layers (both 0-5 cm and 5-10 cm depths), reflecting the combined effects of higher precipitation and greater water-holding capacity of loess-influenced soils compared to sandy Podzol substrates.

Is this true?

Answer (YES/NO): YES